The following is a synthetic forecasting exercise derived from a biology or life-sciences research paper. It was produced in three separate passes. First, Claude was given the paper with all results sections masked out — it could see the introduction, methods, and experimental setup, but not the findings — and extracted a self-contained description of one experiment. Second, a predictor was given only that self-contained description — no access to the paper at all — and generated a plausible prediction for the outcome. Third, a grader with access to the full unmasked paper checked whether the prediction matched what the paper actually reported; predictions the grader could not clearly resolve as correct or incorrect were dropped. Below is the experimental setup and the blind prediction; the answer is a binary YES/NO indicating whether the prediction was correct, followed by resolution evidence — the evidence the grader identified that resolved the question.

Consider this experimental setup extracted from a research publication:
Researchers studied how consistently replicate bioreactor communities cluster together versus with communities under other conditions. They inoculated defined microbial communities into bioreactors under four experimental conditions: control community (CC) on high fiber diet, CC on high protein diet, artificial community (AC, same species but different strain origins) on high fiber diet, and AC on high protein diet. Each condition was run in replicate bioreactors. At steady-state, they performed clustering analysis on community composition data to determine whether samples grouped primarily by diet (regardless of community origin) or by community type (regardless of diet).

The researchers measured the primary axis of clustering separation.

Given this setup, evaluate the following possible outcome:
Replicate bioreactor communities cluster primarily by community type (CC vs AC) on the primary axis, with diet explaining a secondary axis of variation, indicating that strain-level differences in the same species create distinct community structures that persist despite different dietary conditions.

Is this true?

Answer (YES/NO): NO